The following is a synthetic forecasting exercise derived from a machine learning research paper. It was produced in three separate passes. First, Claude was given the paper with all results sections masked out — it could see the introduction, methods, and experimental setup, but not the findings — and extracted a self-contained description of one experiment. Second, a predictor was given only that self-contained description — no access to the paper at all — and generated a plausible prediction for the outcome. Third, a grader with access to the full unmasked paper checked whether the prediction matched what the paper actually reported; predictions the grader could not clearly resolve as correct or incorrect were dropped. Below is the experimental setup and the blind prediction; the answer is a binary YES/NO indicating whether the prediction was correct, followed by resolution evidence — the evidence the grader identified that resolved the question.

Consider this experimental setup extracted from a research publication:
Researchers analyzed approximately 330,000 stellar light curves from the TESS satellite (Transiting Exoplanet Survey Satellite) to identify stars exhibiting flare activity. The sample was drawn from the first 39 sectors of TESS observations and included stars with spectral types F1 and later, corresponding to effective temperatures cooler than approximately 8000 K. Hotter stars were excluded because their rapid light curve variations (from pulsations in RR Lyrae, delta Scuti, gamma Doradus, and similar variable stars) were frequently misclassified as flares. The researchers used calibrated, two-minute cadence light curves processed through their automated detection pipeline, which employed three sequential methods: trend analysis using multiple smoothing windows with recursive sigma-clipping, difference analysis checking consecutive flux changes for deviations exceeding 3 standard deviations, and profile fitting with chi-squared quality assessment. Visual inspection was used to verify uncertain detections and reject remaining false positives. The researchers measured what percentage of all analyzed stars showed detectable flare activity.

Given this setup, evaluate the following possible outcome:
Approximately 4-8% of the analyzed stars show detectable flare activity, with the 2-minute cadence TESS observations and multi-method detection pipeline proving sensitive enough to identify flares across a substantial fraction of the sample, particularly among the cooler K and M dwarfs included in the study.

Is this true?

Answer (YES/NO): YES